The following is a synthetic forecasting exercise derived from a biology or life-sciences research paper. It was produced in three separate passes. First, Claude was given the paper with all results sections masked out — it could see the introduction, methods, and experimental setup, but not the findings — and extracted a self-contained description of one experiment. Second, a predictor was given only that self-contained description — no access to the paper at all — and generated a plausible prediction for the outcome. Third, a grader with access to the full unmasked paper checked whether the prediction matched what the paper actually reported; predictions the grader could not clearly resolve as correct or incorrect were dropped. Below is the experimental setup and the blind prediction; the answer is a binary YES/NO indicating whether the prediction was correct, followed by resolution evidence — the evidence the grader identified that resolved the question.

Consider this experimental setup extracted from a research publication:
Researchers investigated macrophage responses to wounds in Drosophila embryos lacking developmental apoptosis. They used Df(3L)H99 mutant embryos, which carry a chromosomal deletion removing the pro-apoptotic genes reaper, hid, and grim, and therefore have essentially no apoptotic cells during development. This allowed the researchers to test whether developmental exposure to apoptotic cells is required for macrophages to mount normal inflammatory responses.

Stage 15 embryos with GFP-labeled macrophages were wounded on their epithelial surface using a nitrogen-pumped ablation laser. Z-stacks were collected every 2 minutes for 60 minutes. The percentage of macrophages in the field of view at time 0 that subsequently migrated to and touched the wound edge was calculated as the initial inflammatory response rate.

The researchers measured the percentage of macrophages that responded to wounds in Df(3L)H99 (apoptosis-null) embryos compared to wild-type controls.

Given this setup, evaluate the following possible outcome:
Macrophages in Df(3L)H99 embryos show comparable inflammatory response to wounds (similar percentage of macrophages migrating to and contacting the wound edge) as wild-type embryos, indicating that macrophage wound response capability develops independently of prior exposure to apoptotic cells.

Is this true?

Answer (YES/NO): YES